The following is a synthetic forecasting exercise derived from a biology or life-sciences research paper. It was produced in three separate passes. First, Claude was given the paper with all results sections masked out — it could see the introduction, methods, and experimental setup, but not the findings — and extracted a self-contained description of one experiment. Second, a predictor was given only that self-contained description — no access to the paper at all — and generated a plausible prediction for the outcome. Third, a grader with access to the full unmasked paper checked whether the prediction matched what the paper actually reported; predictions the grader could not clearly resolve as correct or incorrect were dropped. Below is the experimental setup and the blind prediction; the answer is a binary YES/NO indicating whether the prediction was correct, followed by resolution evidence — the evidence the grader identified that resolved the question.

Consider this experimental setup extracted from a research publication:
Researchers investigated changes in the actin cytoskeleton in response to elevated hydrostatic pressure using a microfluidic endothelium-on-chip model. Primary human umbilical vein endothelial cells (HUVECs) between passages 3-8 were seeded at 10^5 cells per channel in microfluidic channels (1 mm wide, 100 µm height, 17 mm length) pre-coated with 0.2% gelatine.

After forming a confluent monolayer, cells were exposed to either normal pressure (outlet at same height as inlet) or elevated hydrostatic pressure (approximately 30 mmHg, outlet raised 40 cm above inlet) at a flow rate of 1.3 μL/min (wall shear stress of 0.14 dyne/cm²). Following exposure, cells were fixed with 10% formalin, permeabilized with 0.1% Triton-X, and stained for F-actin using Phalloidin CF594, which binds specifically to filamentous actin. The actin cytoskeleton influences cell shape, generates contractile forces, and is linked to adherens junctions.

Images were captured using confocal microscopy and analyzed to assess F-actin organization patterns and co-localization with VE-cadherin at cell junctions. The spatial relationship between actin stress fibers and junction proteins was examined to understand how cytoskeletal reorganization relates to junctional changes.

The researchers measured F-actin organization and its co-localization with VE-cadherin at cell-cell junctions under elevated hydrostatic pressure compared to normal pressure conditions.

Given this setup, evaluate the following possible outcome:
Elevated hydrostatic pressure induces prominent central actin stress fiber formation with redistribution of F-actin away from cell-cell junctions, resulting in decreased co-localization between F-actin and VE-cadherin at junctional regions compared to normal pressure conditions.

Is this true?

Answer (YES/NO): NO